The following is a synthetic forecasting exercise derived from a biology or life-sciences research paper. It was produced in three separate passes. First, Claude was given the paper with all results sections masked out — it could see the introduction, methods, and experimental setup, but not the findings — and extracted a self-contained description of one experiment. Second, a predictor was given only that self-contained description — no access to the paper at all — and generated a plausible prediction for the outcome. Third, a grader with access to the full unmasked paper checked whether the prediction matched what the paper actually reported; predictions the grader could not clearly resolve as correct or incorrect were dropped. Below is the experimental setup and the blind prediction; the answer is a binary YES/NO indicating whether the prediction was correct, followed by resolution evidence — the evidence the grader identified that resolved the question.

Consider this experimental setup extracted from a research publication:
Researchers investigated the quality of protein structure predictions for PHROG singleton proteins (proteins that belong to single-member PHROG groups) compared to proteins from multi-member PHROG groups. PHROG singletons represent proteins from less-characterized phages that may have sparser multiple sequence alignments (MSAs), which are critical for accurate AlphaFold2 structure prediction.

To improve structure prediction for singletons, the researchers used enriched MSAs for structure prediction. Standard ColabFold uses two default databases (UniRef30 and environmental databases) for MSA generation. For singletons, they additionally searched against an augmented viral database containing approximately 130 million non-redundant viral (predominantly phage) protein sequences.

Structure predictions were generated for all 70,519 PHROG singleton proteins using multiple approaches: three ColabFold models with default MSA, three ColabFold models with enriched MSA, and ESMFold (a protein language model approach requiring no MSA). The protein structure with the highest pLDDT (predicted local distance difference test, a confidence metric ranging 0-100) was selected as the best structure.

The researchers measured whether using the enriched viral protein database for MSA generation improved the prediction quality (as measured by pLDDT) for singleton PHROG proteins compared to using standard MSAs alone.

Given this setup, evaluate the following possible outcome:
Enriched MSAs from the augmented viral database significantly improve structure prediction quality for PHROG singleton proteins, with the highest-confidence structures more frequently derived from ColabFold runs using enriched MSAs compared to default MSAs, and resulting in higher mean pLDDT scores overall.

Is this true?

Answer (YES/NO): YES